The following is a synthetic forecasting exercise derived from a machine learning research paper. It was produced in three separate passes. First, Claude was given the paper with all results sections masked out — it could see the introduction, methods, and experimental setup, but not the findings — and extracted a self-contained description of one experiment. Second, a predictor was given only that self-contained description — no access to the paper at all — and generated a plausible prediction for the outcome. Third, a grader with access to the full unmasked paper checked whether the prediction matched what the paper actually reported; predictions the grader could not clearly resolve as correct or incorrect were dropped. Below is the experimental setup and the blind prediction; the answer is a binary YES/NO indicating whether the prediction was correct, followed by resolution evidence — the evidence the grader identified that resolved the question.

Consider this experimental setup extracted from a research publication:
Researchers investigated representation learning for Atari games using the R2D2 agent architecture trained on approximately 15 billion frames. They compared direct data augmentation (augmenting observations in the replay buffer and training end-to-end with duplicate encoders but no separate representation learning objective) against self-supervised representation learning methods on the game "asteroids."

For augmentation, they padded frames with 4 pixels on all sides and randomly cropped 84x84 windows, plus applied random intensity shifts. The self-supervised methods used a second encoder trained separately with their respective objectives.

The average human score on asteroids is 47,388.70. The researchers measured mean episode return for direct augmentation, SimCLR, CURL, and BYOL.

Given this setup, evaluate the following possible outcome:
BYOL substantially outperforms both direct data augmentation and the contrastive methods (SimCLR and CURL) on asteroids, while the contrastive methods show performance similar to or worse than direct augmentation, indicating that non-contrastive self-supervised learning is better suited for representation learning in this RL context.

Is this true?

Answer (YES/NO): NO